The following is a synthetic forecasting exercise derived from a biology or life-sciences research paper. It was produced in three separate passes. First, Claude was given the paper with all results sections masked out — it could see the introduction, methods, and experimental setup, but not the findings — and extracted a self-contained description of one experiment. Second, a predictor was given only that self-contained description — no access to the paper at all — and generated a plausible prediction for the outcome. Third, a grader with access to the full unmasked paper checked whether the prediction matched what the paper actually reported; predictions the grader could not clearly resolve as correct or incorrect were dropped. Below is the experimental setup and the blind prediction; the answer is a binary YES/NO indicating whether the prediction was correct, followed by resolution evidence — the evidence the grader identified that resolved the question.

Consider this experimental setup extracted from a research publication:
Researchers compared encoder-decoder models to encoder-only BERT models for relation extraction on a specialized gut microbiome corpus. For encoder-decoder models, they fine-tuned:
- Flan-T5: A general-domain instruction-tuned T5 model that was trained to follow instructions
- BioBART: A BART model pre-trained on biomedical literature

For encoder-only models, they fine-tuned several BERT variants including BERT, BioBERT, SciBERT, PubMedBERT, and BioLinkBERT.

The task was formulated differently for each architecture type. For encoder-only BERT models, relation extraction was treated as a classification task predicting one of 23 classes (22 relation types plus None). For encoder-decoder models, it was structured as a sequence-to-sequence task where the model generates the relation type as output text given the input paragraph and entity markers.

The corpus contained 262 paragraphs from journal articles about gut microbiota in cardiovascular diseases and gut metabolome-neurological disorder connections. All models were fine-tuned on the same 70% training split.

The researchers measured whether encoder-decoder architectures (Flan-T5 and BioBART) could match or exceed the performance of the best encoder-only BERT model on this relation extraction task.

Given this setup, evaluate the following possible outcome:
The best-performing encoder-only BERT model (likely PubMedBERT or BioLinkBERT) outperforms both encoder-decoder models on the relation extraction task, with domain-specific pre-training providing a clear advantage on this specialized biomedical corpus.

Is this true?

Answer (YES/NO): YES